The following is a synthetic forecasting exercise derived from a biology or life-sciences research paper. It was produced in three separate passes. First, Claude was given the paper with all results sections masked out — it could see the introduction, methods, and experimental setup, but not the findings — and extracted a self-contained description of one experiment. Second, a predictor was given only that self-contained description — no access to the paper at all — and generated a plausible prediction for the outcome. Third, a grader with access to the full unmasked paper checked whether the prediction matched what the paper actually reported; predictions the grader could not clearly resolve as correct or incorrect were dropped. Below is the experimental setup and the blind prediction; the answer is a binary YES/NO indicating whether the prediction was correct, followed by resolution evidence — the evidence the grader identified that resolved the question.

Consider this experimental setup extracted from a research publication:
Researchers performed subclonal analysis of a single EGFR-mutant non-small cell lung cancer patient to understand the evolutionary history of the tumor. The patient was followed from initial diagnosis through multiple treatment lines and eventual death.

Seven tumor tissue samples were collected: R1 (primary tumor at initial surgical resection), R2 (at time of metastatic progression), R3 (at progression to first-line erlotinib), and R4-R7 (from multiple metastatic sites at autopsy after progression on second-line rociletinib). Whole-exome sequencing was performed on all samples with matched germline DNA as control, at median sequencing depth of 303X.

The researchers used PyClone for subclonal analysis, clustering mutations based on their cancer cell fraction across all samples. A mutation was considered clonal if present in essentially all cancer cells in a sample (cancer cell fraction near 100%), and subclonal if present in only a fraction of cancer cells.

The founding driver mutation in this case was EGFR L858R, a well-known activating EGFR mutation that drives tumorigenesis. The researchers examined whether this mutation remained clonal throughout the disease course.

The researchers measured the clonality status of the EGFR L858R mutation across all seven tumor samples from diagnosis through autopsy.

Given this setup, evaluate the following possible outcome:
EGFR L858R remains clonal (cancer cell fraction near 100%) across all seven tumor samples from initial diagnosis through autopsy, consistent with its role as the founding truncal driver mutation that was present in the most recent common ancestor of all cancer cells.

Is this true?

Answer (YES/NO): YES